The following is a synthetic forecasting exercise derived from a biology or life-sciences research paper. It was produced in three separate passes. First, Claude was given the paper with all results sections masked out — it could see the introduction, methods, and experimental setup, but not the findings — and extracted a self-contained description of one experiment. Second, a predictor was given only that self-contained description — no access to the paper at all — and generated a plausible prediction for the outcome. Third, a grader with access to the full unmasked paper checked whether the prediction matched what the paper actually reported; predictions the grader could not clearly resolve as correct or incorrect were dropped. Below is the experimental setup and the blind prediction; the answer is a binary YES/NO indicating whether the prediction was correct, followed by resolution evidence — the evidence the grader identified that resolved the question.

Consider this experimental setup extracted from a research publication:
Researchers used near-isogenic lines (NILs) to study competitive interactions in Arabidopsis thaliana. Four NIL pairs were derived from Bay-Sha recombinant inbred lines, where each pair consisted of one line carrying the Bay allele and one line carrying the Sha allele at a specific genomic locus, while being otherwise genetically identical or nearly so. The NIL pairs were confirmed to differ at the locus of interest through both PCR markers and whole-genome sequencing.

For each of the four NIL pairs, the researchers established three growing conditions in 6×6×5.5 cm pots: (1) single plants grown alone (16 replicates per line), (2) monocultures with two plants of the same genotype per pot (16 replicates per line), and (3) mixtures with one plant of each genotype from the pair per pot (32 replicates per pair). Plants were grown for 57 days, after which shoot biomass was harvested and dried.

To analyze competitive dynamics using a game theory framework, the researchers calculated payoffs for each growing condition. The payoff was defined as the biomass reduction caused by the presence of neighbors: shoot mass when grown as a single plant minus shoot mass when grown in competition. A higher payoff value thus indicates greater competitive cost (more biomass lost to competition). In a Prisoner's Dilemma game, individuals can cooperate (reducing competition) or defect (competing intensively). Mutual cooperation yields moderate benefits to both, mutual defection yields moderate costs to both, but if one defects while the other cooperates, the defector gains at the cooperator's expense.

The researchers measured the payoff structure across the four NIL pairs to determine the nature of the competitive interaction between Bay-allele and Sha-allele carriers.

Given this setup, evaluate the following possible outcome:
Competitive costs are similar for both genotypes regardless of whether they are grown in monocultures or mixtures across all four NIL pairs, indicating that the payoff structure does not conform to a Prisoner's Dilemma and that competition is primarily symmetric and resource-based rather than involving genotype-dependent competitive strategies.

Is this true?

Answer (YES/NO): NO